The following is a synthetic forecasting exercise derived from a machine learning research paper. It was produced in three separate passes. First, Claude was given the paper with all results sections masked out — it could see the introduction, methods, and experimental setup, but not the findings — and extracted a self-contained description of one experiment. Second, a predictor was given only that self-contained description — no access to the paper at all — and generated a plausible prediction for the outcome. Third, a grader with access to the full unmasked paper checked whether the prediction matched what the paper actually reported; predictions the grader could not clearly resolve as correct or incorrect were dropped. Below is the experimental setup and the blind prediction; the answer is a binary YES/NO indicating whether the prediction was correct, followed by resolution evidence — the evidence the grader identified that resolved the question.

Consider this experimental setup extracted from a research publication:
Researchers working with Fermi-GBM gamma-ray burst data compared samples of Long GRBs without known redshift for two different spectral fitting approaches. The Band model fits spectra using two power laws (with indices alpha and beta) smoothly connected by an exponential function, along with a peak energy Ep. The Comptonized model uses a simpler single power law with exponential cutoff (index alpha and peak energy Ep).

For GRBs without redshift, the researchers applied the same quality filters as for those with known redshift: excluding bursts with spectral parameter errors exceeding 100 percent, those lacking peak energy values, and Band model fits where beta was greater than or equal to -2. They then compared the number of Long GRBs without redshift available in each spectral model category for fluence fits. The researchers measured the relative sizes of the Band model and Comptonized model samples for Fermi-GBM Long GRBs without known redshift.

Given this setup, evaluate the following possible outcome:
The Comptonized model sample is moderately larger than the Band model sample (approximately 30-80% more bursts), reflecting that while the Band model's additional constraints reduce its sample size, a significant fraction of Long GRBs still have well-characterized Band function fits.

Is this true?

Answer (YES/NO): NO